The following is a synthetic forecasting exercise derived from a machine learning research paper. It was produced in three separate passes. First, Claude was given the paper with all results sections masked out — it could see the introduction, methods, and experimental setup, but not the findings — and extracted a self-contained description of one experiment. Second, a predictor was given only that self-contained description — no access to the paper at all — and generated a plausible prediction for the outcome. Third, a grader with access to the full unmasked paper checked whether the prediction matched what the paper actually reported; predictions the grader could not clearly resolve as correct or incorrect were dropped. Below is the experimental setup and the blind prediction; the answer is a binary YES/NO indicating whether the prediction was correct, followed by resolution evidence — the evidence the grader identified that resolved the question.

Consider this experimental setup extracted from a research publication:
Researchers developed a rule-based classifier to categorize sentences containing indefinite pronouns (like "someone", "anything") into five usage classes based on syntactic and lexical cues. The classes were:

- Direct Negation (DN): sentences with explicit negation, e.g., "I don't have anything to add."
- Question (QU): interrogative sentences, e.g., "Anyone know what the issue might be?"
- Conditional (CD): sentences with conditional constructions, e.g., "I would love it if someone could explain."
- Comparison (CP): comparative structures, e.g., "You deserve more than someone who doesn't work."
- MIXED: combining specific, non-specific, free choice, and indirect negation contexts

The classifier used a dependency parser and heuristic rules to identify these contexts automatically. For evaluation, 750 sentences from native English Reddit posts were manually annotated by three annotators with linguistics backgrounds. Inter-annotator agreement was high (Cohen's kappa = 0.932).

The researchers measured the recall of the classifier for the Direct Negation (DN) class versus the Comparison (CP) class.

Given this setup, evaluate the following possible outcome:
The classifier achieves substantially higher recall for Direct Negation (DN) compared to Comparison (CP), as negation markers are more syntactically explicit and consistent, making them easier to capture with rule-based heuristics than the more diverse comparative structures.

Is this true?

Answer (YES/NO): NO